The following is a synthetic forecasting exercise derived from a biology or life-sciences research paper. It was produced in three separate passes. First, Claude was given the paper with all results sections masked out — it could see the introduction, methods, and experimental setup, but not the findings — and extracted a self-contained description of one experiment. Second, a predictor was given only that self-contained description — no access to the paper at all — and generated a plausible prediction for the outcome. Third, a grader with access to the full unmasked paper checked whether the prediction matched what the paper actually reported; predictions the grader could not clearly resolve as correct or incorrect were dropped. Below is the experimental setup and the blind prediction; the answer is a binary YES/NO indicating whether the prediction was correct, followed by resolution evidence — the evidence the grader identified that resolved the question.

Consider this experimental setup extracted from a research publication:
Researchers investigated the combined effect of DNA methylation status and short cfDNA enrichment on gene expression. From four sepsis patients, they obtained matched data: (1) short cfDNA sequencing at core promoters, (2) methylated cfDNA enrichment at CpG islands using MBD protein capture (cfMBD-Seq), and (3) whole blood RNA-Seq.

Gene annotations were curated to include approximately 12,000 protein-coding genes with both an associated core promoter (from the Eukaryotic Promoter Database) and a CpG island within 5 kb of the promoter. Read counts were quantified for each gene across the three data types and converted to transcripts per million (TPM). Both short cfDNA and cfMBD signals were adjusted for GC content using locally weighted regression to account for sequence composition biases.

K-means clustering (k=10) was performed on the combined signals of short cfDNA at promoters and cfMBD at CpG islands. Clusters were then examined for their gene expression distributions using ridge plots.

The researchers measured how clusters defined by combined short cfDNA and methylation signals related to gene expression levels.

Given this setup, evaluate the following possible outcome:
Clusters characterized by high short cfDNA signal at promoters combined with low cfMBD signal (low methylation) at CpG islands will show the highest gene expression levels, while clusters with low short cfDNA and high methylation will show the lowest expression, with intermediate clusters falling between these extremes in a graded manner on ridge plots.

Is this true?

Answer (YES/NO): YES